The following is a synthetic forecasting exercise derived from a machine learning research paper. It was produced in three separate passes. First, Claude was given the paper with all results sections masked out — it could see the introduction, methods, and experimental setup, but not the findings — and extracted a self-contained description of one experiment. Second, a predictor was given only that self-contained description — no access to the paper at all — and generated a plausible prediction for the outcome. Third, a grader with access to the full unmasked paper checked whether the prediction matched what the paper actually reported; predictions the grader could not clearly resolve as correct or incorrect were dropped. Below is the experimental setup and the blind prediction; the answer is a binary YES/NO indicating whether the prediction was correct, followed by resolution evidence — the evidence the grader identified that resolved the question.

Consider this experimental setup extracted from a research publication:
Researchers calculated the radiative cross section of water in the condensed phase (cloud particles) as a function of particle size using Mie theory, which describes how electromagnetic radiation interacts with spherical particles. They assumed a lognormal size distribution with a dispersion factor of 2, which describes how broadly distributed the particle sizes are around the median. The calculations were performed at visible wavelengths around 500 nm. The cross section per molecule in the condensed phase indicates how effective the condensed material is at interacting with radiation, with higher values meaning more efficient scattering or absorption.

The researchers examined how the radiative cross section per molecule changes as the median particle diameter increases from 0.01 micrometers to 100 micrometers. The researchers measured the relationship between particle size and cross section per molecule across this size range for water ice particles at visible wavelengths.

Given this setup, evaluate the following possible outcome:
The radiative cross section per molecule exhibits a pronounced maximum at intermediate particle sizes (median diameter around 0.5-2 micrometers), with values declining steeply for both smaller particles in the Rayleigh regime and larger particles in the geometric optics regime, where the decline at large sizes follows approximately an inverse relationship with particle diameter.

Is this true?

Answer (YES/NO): NO